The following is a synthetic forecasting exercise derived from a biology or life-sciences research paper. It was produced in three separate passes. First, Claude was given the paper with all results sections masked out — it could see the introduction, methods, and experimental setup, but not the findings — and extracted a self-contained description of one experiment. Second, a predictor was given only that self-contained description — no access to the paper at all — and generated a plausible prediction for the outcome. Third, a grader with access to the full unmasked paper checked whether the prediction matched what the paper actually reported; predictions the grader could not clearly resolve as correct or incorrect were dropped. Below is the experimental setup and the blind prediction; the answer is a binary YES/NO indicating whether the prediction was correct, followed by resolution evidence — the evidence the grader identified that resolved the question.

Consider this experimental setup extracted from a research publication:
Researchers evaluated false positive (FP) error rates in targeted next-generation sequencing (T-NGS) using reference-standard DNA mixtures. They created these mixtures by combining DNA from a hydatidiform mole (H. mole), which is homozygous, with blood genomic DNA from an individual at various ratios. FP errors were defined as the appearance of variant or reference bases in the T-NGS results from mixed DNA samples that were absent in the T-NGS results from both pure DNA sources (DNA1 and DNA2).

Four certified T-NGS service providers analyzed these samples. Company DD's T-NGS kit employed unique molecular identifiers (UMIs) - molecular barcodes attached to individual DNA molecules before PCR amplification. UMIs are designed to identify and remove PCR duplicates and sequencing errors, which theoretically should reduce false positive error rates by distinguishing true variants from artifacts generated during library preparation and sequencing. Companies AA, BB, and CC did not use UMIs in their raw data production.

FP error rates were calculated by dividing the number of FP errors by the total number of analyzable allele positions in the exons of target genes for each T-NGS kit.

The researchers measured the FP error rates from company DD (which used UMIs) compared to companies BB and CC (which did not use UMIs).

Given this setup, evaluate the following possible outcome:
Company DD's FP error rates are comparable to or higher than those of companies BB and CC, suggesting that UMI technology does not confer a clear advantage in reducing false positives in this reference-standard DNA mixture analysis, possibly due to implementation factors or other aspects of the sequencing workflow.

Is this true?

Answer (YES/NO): YES